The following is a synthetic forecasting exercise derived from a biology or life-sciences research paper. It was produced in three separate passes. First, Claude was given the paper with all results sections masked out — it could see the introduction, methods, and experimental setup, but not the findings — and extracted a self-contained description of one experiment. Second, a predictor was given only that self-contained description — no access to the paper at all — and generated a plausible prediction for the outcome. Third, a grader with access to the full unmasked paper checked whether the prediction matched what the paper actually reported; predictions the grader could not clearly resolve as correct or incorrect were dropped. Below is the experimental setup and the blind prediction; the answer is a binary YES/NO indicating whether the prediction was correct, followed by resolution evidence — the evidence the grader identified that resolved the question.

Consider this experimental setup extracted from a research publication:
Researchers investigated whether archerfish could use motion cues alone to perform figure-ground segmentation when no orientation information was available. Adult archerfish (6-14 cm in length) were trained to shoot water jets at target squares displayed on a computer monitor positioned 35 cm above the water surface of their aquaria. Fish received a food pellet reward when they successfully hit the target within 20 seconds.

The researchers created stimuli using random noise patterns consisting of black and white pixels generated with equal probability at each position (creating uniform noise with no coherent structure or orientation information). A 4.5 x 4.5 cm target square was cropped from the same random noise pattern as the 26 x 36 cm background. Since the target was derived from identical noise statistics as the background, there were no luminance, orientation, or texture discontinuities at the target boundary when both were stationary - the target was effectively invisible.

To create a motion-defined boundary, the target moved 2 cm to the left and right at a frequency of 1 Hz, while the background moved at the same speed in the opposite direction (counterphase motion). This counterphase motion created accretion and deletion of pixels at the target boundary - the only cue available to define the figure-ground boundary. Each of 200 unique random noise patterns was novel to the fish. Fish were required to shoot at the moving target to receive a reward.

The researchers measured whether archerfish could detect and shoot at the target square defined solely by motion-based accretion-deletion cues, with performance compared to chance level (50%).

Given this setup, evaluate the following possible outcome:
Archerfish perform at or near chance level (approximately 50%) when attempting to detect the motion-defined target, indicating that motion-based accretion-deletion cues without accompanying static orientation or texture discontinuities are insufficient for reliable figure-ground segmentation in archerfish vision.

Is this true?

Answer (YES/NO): NO